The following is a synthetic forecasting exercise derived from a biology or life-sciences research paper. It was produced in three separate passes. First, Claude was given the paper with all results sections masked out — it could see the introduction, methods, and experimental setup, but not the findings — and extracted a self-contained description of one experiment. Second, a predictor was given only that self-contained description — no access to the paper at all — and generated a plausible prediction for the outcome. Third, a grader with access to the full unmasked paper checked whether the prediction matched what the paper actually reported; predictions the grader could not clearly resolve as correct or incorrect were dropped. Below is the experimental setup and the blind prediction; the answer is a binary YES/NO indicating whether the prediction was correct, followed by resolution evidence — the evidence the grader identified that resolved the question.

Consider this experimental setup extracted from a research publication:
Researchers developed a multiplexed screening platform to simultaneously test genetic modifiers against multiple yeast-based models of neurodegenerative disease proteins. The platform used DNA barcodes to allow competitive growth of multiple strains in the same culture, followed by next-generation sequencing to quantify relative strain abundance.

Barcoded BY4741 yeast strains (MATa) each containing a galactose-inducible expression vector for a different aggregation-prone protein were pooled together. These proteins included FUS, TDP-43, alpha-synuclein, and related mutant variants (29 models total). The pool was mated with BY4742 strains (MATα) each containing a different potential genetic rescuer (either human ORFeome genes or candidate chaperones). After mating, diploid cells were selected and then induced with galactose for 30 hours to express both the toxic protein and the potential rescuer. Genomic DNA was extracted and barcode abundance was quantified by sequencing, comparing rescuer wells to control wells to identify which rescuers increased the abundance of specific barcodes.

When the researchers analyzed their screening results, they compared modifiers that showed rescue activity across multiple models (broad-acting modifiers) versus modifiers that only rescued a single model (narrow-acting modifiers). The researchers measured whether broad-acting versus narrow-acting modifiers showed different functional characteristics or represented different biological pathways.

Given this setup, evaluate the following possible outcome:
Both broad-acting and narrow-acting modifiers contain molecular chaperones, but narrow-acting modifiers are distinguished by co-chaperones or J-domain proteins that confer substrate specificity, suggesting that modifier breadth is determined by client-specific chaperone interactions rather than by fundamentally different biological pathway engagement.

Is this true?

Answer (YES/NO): NO